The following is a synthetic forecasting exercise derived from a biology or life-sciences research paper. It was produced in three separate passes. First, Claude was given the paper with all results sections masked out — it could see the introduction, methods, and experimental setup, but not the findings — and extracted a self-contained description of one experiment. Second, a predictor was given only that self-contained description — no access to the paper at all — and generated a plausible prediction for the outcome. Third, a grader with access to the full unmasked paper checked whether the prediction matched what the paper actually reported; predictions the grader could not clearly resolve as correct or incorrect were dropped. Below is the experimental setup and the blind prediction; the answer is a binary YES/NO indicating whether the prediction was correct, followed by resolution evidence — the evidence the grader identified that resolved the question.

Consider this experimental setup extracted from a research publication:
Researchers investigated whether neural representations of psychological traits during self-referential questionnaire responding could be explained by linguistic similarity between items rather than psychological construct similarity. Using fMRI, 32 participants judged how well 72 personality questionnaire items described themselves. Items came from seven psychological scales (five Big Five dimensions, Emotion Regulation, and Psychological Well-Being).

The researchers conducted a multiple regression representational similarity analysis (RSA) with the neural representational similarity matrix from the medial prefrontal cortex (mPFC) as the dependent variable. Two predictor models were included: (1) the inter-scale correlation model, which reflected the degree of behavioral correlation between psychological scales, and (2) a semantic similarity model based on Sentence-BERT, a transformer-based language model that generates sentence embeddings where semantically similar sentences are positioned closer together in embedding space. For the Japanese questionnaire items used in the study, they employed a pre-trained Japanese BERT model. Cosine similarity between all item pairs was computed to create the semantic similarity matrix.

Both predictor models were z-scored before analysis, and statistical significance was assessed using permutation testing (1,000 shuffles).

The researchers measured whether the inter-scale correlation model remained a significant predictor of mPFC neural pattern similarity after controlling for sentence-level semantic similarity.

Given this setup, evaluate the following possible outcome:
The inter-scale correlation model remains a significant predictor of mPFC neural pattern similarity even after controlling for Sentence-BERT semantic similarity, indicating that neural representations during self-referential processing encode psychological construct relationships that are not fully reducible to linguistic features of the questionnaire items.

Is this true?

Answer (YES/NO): YES